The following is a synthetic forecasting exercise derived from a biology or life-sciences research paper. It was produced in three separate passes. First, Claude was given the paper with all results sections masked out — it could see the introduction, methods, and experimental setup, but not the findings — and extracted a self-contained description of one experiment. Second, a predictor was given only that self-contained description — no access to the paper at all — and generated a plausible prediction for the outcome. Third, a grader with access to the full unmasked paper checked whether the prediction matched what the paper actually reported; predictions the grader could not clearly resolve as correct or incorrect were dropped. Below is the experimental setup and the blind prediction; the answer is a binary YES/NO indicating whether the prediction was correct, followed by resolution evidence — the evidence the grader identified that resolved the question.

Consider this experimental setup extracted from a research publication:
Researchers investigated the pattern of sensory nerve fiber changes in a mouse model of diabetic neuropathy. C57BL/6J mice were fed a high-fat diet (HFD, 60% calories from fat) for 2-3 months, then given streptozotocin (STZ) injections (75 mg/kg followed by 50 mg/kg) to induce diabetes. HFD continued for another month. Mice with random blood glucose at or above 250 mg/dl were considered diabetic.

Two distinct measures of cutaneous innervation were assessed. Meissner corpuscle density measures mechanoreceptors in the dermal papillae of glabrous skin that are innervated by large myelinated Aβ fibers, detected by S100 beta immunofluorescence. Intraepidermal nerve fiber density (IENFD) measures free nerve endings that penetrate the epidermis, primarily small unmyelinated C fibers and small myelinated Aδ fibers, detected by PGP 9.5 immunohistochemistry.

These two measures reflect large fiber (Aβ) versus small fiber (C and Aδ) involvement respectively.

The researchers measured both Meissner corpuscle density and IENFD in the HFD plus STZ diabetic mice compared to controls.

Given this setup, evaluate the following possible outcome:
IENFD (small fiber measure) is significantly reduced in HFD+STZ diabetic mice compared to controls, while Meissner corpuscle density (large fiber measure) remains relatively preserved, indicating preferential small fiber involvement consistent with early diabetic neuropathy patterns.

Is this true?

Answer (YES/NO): NO